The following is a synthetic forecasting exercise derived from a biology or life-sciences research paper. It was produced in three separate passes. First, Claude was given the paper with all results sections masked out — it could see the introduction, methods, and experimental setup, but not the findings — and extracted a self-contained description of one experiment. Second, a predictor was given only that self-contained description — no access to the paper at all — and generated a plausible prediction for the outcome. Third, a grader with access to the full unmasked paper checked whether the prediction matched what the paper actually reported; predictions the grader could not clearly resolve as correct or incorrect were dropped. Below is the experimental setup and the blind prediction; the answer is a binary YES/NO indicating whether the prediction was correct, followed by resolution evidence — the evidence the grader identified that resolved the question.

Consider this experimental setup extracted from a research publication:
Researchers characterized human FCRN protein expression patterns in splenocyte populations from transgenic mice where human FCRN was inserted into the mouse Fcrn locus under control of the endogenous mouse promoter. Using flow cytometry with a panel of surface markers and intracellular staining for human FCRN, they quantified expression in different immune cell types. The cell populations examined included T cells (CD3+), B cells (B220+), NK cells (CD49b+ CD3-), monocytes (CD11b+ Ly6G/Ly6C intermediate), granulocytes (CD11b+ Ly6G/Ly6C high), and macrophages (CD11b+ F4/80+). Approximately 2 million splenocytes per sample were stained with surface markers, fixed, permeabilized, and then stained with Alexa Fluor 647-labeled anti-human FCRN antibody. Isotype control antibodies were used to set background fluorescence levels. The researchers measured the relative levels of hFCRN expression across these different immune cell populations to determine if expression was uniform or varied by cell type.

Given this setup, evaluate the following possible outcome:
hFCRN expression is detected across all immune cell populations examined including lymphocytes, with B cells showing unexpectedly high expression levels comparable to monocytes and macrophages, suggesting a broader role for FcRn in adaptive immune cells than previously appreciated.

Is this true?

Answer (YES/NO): NO